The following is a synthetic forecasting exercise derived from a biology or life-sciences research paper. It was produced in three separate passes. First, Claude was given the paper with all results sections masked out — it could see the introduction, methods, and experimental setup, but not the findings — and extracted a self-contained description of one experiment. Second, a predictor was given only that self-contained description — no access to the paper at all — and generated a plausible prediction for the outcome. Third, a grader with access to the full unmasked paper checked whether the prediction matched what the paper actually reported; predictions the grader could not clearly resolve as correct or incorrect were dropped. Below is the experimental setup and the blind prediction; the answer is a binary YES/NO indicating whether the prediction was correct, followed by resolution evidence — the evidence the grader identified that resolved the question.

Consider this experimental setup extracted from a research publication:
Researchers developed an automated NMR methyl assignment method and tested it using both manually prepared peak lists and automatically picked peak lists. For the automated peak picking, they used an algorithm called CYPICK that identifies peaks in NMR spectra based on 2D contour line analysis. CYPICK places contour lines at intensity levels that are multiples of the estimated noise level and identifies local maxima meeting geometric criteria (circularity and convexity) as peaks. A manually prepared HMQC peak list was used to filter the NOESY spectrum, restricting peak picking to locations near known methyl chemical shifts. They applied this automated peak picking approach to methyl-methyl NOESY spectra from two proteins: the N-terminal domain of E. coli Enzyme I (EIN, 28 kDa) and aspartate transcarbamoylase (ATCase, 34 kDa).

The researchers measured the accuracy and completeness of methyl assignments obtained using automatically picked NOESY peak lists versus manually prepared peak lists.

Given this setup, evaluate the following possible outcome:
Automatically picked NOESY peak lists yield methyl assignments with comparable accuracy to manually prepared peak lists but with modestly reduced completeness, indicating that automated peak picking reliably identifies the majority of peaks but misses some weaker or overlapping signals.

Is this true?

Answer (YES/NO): NO